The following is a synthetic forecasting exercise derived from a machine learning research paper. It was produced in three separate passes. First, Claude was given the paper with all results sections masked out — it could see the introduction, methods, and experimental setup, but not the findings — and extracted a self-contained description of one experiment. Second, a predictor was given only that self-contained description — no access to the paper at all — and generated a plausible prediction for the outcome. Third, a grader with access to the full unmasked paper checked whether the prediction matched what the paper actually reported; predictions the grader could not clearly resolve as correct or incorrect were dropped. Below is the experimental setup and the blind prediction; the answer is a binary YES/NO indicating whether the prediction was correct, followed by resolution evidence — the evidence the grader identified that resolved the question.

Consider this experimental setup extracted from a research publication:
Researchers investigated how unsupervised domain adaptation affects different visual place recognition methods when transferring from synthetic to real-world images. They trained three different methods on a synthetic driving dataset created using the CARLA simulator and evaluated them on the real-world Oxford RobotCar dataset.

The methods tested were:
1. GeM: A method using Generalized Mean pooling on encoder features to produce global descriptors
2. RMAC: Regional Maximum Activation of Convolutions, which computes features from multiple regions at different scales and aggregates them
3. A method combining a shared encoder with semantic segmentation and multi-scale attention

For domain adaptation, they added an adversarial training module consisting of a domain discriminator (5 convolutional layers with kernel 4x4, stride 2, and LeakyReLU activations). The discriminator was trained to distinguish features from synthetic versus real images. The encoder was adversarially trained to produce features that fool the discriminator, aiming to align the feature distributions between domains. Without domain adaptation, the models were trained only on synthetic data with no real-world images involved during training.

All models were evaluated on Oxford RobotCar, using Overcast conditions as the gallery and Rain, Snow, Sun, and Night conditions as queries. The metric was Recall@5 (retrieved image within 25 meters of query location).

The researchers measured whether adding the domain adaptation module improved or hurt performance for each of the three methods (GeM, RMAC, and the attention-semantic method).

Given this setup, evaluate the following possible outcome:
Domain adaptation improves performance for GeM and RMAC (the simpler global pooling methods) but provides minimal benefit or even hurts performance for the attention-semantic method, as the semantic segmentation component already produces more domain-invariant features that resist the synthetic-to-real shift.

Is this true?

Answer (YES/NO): NO